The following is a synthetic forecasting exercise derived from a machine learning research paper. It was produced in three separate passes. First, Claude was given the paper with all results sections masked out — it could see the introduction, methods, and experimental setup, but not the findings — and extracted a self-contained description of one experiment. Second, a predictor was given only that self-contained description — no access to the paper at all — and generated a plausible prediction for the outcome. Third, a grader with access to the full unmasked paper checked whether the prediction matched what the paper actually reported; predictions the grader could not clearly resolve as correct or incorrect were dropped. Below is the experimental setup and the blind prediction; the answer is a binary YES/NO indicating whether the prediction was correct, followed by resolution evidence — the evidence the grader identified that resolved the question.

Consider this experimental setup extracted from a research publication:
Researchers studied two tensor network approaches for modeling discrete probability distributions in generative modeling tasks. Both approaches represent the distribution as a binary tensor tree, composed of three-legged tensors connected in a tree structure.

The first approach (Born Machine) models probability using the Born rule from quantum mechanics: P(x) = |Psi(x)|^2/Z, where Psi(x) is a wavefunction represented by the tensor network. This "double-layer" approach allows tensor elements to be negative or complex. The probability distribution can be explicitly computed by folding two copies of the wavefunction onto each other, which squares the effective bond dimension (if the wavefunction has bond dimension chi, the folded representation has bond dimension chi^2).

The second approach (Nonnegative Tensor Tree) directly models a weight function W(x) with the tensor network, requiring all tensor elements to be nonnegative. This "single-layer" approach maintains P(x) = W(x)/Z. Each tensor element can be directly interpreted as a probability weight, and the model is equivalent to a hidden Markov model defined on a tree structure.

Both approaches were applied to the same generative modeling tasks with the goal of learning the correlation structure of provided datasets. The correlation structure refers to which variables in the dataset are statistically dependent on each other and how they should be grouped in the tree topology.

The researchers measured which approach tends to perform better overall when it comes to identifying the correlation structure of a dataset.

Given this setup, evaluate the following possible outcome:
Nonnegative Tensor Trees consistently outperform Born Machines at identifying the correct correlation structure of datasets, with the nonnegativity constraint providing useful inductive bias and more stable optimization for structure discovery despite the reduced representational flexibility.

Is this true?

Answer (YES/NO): NO